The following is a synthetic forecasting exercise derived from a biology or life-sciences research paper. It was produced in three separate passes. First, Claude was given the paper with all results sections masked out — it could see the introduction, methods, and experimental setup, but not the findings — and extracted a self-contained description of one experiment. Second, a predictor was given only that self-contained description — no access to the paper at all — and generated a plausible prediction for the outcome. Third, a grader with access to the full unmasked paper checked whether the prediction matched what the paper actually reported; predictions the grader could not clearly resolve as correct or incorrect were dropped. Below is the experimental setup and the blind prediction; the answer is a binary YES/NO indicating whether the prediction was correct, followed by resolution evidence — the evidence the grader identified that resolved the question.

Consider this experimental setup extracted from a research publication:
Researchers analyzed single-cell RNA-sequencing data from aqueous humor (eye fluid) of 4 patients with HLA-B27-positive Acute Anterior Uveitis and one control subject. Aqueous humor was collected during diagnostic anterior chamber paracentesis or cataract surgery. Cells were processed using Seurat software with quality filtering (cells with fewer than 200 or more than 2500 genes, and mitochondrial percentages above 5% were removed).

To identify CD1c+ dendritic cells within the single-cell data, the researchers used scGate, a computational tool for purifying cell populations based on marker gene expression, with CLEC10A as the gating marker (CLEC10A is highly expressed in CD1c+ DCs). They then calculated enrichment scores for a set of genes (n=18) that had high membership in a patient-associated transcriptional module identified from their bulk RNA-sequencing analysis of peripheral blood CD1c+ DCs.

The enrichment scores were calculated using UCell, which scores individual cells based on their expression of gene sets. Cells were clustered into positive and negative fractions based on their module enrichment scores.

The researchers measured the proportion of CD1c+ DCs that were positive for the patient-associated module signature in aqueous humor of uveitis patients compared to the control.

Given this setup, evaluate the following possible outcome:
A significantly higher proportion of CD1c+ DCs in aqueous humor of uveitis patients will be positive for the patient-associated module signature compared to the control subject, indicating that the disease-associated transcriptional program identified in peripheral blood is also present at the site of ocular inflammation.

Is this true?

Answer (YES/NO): YES